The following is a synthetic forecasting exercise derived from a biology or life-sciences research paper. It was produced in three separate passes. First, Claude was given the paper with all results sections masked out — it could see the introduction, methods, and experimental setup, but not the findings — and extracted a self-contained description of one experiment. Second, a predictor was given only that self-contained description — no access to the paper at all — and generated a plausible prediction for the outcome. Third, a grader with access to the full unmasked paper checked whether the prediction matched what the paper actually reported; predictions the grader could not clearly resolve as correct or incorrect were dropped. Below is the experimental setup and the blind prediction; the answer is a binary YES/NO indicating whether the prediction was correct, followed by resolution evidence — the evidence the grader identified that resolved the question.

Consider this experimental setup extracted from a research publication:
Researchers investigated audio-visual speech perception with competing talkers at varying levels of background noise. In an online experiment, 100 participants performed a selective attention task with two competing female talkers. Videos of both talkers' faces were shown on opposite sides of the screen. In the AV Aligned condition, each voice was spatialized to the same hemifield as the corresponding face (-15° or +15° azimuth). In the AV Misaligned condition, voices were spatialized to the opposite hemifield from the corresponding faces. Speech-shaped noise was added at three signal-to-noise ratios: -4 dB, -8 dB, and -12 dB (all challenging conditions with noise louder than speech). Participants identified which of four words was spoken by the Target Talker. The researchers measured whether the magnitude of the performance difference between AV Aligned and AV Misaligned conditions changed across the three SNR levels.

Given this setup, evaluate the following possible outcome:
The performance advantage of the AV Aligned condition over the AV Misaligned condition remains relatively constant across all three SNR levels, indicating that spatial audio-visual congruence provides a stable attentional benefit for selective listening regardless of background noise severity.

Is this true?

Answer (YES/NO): NO